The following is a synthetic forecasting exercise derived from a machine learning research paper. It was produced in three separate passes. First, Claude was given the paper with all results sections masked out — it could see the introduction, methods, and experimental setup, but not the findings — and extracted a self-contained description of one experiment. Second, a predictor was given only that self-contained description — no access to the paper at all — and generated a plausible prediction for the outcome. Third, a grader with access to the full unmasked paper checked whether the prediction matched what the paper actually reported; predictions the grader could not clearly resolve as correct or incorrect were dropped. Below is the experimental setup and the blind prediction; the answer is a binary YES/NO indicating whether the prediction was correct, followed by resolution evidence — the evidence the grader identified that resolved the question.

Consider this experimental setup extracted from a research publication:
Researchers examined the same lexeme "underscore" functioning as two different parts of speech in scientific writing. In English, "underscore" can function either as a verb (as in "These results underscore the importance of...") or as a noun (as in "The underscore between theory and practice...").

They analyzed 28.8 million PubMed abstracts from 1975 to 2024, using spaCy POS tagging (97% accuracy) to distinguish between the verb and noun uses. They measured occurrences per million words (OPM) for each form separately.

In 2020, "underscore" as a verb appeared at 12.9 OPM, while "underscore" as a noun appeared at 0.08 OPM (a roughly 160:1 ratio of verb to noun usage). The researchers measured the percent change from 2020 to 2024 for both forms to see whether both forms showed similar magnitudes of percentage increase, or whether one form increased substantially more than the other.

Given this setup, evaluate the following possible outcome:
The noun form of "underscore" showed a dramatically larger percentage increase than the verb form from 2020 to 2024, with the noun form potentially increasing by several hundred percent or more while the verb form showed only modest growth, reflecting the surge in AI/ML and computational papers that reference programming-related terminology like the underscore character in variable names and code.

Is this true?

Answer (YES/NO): NO